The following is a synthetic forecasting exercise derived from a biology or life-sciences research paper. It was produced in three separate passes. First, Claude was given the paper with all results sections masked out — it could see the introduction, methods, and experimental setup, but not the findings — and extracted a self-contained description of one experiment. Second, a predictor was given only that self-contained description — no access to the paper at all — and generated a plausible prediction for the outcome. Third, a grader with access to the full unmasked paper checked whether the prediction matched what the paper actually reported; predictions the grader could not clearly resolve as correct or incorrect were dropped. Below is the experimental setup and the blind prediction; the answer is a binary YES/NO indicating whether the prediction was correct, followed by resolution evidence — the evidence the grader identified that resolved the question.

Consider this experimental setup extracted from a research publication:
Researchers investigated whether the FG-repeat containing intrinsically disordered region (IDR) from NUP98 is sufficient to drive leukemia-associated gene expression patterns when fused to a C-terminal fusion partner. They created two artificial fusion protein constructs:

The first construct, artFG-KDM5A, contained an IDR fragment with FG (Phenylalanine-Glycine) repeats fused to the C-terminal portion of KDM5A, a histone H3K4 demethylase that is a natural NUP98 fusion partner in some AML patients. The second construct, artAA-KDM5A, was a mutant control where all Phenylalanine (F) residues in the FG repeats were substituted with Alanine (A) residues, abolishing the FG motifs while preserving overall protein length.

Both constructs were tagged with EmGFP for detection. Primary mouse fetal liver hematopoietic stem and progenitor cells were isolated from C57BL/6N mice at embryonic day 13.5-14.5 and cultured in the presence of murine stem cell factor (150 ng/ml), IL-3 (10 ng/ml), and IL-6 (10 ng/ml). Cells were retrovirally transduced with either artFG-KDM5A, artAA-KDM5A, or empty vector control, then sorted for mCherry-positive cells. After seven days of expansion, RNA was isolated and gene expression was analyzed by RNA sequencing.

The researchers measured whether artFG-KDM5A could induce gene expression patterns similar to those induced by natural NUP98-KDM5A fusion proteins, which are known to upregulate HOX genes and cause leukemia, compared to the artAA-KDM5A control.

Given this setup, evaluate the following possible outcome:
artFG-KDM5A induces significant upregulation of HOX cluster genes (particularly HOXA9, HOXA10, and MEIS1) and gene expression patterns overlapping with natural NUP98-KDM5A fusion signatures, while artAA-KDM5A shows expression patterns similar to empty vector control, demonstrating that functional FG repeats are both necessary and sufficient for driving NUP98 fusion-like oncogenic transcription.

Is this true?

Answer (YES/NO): NO